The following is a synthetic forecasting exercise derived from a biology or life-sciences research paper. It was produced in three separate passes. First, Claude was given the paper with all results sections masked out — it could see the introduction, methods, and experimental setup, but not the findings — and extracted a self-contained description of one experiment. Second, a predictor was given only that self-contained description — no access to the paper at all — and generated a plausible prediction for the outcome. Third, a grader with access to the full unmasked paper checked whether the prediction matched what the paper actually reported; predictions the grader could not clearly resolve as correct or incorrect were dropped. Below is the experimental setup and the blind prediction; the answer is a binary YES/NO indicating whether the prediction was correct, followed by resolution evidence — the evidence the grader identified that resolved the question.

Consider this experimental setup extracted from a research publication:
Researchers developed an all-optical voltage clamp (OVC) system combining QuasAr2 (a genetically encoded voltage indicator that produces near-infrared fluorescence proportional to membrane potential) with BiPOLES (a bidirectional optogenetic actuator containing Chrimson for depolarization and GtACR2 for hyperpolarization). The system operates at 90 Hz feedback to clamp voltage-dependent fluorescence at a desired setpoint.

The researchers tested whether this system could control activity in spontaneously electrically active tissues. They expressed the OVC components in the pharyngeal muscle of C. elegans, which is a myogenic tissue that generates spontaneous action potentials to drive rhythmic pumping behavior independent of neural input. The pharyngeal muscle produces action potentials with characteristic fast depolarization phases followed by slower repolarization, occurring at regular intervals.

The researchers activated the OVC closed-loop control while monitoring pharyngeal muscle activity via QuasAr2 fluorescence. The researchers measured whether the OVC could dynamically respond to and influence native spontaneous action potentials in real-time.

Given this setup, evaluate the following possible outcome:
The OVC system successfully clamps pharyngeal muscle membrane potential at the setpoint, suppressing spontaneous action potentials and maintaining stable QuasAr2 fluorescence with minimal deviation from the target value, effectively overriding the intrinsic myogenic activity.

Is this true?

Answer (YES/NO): YES